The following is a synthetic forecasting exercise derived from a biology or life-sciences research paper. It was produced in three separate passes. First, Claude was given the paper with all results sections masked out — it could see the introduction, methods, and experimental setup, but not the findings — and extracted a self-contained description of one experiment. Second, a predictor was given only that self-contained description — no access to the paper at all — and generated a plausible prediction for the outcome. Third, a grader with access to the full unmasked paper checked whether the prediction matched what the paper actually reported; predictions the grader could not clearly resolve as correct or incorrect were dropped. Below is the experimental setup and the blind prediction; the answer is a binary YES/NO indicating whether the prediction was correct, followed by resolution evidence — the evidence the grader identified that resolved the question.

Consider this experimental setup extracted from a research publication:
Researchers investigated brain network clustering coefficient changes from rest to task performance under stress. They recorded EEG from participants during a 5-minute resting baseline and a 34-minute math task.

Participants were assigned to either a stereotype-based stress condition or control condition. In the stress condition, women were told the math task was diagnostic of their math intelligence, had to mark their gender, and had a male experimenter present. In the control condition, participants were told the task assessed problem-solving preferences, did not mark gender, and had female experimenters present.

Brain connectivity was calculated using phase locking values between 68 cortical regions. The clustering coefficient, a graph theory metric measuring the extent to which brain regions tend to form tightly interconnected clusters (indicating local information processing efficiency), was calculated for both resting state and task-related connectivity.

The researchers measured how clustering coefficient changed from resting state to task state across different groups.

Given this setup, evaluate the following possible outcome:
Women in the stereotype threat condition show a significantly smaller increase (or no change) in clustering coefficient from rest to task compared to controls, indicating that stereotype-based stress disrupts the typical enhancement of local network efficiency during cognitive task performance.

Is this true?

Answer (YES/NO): YES